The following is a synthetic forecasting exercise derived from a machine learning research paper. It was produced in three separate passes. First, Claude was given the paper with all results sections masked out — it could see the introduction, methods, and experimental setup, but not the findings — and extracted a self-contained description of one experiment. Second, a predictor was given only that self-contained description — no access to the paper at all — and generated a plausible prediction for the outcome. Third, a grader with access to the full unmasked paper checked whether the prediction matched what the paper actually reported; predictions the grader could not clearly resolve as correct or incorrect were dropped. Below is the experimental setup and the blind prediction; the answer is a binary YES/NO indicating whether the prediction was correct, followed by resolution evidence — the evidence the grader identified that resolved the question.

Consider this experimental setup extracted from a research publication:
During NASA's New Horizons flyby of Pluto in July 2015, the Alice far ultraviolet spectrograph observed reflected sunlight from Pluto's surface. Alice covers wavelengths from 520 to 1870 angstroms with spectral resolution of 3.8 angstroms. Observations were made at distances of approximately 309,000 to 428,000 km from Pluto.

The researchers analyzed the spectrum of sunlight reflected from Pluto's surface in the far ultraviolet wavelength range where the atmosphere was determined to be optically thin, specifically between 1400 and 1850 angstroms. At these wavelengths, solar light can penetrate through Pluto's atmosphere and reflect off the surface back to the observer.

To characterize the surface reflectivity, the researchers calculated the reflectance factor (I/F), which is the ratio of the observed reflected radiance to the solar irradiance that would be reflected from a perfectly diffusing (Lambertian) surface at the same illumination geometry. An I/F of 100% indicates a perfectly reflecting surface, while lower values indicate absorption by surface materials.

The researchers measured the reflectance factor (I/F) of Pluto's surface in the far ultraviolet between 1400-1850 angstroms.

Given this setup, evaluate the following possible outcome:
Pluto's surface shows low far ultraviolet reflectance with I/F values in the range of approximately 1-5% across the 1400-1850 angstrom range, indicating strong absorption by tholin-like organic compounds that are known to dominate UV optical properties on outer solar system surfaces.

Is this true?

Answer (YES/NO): NO